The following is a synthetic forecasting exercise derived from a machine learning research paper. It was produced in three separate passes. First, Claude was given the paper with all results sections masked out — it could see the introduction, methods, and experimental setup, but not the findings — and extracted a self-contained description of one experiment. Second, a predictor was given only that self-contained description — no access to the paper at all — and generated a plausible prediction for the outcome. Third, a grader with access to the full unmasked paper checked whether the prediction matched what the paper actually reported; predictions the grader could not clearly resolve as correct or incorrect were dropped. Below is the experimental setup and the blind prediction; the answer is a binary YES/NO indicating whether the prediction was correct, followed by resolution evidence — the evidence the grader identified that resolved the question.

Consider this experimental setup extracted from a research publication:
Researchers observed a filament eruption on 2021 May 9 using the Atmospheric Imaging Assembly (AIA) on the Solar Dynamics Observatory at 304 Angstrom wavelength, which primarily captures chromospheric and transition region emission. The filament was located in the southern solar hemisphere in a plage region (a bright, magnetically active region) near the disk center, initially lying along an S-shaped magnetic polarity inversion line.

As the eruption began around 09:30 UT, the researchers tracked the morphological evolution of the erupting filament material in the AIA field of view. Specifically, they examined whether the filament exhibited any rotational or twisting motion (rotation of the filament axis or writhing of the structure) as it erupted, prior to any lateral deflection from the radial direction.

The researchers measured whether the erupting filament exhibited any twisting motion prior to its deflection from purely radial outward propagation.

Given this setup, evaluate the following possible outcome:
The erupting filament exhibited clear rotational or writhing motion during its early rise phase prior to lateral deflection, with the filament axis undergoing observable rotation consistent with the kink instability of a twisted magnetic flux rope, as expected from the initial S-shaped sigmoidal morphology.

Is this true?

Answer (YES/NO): YES